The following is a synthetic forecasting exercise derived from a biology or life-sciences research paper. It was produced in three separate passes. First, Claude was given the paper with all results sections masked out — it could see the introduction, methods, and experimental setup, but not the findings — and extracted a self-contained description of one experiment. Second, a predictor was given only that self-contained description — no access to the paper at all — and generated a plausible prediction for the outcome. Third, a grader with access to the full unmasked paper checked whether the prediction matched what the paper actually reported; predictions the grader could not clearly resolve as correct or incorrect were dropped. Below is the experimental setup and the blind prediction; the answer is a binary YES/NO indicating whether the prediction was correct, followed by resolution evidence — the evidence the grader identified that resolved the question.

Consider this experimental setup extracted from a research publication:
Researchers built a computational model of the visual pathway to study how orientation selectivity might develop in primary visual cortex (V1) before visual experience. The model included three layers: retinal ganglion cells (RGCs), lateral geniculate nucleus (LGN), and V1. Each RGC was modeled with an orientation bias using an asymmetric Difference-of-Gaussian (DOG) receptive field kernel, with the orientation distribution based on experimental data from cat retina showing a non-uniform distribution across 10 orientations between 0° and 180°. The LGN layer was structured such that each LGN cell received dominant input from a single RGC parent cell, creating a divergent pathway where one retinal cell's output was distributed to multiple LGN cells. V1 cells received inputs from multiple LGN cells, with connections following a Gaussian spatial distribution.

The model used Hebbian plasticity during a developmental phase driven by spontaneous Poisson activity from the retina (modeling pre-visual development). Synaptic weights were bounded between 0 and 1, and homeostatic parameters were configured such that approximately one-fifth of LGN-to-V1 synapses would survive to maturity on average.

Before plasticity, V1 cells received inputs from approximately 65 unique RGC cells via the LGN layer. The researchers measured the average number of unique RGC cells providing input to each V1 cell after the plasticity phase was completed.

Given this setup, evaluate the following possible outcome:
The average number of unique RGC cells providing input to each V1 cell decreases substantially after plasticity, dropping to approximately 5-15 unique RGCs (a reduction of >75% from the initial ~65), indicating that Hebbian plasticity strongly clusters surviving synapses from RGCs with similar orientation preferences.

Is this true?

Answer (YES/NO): NO